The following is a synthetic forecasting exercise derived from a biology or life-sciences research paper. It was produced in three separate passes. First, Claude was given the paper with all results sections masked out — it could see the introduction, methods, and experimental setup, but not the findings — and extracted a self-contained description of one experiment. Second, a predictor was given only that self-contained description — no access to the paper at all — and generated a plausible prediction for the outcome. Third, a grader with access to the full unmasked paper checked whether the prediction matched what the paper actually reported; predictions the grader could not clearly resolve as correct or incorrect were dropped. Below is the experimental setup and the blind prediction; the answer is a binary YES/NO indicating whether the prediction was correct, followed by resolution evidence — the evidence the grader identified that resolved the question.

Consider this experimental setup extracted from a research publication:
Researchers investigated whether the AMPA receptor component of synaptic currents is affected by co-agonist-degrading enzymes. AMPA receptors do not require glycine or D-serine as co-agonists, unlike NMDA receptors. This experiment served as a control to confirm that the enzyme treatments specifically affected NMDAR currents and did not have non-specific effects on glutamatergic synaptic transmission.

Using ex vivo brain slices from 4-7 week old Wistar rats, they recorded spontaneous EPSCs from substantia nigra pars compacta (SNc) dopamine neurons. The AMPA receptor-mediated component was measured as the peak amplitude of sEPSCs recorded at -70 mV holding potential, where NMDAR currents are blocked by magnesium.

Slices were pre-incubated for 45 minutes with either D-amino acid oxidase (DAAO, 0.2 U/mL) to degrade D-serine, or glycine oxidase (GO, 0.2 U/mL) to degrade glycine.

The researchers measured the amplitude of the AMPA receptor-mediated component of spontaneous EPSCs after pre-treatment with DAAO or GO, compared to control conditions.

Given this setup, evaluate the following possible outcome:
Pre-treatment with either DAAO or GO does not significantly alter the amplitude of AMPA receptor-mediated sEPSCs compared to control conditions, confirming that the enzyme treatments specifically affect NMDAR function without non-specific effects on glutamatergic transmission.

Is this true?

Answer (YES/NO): YES